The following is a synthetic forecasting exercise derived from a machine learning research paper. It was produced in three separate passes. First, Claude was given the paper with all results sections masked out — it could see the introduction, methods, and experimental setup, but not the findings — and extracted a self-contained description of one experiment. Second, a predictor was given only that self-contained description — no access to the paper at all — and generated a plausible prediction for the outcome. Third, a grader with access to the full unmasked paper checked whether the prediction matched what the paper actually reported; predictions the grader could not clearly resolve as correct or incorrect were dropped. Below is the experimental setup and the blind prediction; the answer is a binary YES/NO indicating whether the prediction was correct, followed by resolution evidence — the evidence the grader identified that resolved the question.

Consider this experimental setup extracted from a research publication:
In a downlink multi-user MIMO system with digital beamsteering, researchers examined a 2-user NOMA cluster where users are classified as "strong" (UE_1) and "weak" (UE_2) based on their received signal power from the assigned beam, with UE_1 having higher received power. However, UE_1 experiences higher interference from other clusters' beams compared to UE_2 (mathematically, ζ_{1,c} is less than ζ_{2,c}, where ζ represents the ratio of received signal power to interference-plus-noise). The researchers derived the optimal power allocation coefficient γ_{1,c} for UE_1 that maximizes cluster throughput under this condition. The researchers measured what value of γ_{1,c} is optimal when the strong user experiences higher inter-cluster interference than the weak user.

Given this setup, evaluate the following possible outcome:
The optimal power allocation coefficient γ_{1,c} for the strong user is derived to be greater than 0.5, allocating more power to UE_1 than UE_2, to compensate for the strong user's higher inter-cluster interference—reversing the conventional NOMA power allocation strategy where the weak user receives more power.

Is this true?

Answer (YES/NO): NO